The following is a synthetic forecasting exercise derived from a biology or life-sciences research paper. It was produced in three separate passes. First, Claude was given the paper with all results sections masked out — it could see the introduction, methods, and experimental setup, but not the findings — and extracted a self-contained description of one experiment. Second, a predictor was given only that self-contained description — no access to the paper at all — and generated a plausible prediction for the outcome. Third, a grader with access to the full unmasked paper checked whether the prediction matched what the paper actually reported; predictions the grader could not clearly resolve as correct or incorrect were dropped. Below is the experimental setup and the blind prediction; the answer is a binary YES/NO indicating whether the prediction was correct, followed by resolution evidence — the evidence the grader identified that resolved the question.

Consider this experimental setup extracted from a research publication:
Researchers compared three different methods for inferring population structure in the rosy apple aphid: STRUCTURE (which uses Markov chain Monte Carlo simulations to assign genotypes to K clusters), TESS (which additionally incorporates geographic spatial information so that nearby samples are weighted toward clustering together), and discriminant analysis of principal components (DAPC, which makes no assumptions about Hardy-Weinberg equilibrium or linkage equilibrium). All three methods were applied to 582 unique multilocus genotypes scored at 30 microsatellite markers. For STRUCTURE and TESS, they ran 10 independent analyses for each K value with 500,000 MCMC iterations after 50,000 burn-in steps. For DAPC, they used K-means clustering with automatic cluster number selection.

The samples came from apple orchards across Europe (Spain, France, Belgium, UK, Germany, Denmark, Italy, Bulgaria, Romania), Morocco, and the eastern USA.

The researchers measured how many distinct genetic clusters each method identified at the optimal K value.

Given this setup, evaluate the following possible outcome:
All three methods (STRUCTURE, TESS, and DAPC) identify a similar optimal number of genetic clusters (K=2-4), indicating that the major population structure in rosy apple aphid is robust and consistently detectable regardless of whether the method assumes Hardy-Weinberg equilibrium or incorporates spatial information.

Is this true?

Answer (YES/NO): NO